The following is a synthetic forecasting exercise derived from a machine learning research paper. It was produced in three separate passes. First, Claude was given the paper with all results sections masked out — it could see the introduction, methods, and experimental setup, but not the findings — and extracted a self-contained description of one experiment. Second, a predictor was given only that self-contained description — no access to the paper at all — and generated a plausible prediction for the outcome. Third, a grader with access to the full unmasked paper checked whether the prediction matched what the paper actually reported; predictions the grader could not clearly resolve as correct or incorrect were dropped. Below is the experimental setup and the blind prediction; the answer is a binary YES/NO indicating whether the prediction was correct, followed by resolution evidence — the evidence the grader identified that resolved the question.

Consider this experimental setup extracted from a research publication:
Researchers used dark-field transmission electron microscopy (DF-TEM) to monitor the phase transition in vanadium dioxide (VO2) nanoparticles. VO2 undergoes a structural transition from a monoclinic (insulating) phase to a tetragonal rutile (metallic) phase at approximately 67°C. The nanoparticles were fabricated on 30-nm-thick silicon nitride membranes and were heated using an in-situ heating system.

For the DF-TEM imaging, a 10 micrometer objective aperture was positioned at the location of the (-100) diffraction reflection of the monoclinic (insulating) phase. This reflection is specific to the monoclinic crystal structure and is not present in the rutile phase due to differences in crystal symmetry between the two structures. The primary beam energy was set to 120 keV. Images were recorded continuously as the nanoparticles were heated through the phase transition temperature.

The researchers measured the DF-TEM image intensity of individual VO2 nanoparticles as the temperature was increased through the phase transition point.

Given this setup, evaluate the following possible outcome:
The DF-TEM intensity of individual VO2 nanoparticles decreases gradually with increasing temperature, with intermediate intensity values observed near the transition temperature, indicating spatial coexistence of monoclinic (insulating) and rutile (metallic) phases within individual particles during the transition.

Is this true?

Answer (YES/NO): NO